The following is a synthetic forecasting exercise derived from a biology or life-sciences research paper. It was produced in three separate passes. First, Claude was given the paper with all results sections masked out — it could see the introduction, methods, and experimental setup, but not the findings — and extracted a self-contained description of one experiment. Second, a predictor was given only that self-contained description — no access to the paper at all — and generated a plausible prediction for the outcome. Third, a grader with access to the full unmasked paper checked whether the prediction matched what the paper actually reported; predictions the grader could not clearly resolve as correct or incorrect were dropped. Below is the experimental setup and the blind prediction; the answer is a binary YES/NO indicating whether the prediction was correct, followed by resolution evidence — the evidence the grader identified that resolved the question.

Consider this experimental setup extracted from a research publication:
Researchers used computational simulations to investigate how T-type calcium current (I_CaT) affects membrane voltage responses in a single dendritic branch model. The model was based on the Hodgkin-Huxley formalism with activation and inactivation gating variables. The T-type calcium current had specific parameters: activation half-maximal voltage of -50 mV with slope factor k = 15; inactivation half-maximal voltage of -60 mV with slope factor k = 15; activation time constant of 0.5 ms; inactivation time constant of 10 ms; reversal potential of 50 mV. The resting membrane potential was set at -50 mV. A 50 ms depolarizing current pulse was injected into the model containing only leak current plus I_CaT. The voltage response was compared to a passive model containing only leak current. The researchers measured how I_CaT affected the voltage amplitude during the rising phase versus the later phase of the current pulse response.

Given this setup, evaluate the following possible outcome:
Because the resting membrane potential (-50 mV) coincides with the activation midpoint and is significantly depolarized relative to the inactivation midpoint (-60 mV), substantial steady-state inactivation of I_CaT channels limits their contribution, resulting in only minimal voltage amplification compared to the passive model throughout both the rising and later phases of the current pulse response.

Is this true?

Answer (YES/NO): NO